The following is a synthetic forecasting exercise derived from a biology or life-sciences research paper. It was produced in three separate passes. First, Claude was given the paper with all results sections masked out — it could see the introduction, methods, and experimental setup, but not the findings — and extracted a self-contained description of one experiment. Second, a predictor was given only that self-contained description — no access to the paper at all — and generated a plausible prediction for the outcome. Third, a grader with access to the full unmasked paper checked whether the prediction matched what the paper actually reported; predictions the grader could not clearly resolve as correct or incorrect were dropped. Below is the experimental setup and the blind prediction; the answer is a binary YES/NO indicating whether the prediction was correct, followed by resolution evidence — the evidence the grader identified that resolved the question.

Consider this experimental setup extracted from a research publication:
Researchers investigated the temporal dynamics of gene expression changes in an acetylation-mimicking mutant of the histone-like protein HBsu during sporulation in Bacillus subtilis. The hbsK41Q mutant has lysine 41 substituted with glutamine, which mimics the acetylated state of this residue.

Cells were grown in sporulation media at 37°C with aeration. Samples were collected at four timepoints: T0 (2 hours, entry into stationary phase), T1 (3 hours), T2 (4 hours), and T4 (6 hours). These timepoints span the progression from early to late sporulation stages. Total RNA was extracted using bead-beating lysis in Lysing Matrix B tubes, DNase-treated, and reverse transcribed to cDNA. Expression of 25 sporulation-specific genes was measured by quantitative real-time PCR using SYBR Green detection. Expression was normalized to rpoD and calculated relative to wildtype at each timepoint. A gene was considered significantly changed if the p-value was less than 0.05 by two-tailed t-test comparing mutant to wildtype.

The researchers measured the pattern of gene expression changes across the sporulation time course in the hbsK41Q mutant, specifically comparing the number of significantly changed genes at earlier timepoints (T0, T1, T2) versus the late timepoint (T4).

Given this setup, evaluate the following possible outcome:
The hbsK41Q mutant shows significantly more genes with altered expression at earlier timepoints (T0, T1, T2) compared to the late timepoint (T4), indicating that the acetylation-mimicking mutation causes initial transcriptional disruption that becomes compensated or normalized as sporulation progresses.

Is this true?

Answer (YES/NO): NO